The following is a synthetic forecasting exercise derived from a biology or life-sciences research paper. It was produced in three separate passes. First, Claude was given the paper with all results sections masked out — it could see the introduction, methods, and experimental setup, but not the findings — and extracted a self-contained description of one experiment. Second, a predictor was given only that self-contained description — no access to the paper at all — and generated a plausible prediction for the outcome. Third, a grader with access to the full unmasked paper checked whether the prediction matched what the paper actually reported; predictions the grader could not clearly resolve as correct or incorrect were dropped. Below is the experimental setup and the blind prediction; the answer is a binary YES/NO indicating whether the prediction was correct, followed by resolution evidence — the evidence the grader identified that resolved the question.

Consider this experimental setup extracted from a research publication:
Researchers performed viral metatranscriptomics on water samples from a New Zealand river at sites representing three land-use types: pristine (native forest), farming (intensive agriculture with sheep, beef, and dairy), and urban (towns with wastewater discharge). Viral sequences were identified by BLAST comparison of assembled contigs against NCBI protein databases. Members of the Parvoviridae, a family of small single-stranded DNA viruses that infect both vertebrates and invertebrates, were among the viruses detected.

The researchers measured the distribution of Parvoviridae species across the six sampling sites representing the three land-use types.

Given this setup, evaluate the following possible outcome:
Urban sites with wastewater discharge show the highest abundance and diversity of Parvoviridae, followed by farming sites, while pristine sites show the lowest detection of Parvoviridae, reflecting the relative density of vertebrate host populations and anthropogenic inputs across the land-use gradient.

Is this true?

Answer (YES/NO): NO